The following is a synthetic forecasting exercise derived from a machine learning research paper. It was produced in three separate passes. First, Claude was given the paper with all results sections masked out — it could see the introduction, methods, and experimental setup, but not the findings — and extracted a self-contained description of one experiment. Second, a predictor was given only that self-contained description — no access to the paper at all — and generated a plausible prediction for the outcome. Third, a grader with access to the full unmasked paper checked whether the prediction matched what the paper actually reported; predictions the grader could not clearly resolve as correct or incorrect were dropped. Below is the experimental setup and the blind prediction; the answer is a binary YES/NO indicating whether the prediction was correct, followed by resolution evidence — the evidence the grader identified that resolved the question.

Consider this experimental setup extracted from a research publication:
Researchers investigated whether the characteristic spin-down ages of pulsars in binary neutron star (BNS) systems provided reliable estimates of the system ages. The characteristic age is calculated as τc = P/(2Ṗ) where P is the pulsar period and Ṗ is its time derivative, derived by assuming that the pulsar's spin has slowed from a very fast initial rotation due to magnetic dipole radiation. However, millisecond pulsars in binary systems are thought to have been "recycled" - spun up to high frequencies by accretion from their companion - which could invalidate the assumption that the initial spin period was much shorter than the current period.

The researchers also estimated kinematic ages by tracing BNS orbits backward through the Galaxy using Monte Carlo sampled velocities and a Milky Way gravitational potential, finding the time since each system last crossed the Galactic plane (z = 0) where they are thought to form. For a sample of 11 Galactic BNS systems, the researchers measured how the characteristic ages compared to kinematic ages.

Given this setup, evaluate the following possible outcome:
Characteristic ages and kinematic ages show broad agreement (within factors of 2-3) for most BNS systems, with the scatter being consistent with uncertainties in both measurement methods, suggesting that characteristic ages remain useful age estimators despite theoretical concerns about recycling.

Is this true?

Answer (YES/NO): NO